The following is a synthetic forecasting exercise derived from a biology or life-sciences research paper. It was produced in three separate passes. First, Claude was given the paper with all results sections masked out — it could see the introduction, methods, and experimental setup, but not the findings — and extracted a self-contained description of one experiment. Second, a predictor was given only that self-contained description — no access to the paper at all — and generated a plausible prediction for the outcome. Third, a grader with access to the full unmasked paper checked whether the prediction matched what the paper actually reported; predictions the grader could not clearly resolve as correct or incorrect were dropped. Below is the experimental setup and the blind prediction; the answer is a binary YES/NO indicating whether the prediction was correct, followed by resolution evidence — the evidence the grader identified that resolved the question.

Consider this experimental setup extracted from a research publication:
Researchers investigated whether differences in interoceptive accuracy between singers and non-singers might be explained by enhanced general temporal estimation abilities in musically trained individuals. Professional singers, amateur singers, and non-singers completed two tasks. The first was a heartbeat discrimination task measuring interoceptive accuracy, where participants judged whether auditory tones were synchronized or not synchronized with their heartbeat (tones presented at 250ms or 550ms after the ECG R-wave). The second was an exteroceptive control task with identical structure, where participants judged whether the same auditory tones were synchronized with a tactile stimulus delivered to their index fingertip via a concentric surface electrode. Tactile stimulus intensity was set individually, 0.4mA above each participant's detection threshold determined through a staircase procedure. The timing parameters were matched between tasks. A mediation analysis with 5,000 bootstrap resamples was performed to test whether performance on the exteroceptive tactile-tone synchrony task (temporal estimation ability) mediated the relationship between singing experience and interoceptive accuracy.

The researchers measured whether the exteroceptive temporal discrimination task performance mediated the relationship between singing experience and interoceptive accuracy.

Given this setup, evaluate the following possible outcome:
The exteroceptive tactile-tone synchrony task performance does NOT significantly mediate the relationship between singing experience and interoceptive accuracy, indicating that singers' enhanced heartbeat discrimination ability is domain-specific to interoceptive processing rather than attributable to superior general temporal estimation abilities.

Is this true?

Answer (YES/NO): YES